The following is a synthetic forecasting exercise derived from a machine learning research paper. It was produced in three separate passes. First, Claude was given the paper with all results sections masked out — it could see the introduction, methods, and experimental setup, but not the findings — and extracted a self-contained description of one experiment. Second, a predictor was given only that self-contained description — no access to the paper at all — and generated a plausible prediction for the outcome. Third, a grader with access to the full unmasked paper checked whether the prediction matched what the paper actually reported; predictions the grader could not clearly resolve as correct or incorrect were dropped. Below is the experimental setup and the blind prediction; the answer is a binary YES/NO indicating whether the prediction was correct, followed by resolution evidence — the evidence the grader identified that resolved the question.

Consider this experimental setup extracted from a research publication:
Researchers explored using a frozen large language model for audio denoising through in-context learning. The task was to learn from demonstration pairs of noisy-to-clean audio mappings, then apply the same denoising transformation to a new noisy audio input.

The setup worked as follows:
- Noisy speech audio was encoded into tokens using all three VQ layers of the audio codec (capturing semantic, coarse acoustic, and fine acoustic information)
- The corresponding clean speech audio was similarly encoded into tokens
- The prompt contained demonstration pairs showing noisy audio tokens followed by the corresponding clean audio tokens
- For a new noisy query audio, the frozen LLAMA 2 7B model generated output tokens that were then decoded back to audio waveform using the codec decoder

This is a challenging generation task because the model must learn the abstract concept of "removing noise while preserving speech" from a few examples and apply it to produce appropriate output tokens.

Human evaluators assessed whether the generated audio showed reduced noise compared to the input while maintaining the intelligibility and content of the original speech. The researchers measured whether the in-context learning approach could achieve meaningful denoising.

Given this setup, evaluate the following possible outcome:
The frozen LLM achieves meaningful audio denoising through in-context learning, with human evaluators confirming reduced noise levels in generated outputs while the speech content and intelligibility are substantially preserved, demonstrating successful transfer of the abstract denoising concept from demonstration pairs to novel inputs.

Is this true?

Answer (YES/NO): NO